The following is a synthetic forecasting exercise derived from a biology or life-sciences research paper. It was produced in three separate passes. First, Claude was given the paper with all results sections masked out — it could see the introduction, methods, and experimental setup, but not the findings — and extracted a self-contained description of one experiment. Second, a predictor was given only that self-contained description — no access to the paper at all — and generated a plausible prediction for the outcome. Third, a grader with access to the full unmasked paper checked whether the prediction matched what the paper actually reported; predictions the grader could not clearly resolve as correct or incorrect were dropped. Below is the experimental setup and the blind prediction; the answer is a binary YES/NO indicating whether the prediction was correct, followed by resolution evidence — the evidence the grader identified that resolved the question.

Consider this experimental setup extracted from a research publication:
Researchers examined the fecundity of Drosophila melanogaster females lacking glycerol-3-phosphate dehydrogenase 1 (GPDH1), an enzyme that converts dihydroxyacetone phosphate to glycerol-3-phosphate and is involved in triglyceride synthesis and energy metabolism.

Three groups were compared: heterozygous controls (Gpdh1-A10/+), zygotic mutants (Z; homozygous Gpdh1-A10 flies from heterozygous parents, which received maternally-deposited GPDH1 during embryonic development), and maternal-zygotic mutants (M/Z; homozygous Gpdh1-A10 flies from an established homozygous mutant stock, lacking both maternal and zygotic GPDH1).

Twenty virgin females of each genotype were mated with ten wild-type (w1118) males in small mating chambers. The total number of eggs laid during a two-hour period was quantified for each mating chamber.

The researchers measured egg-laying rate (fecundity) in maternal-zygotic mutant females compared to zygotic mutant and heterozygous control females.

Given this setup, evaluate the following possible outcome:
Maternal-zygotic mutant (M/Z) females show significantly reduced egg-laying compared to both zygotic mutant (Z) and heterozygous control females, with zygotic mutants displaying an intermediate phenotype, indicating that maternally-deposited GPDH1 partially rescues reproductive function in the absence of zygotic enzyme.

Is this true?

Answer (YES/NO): NO